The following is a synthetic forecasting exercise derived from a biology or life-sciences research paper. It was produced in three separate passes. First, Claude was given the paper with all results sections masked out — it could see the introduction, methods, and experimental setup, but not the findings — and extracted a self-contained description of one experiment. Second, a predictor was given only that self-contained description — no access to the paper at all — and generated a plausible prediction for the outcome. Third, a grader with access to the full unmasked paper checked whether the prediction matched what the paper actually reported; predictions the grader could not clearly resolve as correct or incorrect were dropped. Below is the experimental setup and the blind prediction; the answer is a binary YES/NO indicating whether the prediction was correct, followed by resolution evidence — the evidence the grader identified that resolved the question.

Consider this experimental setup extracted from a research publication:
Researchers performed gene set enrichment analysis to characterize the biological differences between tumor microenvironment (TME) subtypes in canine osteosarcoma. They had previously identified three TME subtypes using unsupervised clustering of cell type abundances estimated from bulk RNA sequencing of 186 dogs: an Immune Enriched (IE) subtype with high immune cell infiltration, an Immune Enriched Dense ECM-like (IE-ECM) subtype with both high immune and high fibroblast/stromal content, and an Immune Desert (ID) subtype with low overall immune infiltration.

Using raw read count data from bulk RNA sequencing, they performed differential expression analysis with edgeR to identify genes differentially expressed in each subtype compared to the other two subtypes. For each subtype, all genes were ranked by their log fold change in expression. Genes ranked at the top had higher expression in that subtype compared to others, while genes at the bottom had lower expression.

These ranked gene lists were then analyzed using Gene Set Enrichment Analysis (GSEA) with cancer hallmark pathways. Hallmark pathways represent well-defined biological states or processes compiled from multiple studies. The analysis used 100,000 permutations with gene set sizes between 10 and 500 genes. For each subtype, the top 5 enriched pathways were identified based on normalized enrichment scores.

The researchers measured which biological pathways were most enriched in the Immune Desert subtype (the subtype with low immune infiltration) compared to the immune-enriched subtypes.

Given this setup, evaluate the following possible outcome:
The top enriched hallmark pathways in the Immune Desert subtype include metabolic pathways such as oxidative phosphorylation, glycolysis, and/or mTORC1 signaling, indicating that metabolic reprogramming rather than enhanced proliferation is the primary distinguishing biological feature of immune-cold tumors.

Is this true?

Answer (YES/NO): NO